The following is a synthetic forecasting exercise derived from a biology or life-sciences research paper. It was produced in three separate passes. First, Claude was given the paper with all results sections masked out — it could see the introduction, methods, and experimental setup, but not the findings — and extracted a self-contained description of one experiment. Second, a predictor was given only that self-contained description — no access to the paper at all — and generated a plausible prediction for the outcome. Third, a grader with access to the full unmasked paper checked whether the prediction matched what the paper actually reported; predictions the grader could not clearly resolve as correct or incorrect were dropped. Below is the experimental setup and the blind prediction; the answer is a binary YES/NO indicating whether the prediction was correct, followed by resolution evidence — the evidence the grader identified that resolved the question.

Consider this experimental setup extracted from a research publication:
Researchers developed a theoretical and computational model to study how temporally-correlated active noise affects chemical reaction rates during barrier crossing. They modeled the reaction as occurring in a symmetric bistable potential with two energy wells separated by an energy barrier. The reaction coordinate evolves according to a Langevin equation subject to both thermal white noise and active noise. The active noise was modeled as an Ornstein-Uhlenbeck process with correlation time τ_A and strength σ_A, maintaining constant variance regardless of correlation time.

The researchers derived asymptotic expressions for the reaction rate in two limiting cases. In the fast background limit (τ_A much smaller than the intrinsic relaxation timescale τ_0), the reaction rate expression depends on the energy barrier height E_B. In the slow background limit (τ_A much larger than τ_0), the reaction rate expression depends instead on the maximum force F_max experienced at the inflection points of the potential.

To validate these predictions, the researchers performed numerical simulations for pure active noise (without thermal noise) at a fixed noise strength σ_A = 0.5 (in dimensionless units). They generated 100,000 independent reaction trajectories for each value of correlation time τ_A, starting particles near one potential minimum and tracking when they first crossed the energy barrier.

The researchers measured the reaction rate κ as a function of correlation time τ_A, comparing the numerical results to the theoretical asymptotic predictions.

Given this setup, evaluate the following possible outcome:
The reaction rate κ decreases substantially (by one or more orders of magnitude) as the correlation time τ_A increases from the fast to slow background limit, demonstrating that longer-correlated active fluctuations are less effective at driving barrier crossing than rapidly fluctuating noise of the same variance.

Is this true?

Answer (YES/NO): NO